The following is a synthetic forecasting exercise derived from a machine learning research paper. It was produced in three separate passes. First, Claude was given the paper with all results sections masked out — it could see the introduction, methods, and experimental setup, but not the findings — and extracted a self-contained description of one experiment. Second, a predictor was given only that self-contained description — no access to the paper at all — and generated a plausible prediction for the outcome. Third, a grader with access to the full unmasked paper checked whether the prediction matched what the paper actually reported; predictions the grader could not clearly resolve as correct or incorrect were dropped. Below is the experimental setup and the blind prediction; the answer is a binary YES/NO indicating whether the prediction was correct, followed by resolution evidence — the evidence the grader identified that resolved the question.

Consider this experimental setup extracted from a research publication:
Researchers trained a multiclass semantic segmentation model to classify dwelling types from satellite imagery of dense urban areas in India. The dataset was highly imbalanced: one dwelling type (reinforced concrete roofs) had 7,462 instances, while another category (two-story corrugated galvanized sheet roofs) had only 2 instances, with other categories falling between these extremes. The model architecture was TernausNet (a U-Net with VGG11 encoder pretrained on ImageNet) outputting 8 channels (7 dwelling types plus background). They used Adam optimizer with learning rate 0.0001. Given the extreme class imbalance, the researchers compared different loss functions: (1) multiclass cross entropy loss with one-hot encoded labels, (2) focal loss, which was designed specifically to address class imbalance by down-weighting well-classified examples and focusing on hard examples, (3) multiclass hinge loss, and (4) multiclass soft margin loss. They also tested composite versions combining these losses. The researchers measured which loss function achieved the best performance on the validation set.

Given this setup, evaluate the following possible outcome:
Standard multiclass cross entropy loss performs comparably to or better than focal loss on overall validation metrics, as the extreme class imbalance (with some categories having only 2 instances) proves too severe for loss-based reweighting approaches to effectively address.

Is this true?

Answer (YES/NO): YES